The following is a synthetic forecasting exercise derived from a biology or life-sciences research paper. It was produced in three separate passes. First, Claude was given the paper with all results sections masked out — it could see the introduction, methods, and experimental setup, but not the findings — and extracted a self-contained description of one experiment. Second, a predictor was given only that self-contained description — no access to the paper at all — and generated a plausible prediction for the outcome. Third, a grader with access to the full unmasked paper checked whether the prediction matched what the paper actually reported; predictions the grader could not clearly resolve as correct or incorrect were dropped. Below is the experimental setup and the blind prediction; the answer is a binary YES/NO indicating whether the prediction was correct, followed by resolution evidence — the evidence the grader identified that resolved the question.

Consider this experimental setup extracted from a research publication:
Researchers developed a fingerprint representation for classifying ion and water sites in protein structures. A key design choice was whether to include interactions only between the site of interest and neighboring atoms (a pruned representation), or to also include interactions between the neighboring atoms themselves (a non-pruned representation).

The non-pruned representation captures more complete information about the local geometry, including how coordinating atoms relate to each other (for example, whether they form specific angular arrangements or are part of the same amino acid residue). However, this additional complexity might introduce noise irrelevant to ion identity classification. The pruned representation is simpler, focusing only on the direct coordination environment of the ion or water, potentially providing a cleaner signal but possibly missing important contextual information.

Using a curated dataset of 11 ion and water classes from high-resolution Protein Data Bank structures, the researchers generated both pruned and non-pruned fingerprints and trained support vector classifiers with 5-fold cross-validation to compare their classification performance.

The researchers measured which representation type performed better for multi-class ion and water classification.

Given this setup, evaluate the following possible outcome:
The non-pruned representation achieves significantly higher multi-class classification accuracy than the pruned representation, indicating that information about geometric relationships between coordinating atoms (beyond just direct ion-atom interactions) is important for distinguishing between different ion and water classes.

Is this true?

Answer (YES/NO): NO